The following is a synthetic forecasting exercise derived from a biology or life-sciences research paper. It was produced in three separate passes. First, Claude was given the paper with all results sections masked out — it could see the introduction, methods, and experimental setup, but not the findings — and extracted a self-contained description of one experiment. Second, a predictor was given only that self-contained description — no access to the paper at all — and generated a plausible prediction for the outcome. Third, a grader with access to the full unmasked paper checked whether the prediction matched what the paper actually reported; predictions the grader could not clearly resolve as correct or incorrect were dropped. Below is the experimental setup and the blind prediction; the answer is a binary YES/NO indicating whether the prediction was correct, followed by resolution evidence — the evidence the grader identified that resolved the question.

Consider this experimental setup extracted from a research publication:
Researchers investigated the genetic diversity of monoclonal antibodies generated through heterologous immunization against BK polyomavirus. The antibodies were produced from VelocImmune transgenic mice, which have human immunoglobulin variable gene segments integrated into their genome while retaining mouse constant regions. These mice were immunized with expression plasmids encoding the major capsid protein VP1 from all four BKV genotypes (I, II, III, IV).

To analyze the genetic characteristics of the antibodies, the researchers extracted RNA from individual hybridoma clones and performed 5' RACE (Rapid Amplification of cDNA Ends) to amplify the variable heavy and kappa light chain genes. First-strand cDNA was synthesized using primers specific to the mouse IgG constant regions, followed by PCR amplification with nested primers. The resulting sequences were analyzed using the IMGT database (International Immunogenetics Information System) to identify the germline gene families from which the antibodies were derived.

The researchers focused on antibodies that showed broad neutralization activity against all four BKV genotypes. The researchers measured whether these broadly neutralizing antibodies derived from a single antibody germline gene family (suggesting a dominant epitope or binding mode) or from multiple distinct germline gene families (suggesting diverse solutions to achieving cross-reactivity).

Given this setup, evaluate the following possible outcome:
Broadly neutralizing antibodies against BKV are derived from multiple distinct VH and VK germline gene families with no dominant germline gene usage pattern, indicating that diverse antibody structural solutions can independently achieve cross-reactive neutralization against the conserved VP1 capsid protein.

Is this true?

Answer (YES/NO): YES